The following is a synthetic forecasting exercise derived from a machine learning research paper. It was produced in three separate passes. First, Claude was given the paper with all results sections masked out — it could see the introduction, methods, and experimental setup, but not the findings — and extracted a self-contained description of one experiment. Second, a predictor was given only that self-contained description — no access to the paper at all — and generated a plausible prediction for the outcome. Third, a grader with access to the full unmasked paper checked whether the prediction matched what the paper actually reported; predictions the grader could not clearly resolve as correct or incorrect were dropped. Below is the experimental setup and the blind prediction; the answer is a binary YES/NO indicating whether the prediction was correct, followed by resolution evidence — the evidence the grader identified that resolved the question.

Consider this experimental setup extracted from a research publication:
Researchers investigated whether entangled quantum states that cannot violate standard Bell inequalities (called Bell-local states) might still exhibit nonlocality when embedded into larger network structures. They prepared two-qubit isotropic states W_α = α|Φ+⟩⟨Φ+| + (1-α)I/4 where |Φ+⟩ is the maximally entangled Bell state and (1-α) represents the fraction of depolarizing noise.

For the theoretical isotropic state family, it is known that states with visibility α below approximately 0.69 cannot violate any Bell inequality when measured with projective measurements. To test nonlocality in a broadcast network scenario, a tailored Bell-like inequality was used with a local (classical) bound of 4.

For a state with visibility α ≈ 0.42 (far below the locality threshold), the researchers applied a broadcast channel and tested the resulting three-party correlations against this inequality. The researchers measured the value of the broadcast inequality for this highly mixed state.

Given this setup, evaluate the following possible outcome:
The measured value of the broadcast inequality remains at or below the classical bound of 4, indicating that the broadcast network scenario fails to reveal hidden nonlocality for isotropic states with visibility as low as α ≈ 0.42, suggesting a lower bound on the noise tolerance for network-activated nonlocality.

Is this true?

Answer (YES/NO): NO